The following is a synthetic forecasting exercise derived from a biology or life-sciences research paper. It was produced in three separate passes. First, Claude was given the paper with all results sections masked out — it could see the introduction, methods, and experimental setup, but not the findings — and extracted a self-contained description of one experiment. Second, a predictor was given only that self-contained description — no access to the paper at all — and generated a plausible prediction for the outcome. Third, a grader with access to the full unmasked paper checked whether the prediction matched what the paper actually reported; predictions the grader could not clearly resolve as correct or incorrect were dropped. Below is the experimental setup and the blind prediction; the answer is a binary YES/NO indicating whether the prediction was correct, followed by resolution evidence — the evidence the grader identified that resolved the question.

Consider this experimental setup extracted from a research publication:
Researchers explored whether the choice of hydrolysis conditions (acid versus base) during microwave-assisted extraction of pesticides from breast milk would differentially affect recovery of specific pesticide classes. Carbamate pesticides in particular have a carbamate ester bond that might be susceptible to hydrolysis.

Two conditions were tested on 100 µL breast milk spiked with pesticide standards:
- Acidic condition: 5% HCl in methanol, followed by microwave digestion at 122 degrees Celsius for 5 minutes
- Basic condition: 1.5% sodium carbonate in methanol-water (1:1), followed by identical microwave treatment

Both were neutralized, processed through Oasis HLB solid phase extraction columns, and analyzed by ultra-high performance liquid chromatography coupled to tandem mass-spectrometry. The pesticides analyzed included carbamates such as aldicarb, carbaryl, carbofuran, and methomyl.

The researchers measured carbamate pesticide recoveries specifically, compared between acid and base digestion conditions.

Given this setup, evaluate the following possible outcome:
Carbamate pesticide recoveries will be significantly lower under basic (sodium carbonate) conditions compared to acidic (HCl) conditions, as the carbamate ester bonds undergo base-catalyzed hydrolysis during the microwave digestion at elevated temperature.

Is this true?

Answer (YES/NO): NO